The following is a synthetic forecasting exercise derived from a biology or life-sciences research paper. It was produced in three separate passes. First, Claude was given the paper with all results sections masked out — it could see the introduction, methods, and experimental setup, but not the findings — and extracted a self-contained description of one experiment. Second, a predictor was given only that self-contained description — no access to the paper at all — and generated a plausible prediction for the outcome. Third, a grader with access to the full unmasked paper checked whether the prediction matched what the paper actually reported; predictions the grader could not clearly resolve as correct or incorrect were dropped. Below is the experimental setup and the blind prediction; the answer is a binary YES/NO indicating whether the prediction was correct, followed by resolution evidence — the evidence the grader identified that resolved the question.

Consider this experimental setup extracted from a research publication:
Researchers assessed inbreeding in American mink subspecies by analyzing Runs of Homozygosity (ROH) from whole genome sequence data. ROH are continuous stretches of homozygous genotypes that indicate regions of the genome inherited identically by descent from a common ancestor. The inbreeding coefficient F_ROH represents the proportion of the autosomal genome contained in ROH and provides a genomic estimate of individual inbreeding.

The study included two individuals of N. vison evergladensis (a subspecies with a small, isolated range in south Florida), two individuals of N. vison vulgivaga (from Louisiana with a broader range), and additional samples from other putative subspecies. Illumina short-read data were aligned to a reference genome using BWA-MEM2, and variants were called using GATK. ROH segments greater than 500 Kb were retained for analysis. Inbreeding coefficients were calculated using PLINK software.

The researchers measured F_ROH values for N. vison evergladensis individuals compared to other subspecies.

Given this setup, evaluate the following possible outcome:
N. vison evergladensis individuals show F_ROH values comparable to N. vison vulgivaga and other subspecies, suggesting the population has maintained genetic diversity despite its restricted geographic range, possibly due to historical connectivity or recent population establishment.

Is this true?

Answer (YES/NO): NO